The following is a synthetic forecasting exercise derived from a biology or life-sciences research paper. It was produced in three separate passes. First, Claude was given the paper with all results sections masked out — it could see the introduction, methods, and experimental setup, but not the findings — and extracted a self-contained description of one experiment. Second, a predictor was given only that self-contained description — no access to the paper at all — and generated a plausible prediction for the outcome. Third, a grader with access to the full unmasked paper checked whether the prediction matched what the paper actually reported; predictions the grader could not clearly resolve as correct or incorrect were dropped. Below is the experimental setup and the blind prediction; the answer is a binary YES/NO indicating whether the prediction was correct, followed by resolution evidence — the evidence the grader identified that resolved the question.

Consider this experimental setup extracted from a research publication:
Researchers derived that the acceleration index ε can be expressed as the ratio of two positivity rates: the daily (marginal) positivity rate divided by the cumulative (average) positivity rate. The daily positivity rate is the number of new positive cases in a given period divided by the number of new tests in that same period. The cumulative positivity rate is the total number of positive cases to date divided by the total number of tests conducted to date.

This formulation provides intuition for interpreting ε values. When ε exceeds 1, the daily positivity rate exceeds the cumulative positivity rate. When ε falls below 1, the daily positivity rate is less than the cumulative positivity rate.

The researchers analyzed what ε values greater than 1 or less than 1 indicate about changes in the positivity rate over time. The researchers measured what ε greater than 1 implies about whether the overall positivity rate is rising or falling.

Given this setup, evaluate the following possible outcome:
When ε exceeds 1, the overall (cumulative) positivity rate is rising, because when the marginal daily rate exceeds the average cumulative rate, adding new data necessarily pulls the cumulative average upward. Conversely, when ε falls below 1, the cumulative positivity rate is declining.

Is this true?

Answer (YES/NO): YES